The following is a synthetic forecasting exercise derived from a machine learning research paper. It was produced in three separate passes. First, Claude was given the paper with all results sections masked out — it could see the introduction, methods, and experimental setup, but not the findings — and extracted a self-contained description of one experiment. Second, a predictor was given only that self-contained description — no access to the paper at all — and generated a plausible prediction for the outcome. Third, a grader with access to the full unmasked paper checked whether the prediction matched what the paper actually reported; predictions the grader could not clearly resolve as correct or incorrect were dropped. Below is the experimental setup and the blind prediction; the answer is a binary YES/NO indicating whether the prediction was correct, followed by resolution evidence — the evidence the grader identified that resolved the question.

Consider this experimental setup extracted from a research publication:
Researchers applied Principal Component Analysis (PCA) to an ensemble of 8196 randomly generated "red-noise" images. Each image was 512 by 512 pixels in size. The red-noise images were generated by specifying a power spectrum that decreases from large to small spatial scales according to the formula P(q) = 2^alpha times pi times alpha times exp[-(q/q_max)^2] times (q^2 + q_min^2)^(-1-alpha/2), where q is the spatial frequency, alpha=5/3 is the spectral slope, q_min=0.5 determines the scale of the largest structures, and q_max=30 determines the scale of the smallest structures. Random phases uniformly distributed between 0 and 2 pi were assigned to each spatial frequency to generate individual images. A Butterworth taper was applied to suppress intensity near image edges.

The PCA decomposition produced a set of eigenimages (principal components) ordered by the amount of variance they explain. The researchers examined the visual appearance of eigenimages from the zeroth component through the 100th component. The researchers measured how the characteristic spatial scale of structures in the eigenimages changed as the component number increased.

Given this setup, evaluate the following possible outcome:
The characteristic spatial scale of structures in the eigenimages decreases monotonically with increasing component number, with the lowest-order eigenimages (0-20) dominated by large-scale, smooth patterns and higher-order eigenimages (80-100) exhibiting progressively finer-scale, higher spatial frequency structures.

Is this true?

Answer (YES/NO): YES